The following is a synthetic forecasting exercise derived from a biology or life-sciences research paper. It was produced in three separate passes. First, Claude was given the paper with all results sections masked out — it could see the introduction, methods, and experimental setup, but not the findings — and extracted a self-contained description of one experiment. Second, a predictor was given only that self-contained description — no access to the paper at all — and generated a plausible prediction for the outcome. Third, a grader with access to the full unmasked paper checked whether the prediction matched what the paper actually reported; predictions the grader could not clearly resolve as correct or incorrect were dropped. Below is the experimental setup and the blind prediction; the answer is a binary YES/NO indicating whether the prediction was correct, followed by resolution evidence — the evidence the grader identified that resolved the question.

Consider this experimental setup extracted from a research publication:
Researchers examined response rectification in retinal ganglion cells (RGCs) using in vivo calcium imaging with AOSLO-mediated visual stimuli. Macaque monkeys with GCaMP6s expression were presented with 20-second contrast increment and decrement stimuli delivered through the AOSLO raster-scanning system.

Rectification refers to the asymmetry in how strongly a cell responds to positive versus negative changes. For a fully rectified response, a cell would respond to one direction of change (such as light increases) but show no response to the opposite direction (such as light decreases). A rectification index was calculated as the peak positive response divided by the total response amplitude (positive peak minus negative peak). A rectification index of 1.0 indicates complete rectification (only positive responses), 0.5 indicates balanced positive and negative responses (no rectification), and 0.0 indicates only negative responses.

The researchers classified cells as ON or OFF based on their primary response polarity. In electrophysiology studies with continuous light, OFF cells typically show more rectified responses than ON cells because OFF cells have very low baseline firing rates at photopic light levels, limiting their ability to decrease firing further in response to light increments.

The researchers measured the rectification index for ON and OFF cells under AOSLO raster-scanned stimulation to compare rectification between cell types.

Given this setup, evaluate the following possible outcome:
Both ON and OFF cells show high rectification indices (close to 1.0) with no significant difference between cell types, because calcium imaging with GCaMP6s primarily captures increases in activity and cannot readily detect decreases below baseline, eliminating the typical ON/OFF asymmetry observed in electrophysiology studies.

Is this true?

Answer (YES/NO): NO